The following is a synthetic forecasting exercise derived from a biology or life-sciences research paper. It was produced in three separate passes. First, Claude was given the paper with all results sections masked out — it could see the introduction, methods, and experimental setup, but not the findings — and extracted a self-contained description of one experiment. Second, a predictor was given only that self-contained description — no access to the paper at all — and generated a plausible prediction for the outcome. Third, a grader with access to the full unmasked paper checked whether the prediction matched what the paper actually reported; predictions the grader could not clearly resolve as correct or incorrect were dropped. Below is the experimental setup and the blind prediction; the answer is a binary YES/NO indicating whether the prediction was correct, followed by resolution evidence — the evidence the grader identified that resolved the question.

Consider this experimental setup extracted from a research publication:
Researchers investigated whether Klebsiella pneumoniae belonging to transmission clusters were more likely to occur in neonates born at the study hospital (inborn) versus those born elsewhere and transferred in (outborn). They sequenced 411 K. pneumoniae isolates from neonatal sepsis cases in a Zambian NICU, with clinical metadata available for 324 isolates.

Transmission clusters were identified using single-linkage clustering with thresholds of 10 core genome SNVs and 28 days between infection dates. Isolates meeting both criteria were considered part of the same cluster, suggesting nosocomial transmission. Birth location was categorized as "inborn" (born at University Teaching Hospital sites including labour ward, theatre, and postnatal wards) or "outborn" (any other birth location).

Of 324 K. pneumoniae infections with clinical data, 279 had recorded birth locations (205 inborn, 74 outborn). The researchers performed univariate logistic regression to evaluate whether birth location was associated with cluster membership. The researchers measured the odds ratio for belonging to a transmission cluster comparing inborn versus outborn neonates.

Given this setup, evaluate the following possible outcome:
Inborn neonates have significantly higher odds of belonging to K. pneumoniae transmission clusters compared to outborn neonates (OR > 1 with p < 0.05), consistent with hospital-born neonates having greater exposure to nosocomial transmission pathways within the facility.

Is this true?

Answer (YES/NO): NO